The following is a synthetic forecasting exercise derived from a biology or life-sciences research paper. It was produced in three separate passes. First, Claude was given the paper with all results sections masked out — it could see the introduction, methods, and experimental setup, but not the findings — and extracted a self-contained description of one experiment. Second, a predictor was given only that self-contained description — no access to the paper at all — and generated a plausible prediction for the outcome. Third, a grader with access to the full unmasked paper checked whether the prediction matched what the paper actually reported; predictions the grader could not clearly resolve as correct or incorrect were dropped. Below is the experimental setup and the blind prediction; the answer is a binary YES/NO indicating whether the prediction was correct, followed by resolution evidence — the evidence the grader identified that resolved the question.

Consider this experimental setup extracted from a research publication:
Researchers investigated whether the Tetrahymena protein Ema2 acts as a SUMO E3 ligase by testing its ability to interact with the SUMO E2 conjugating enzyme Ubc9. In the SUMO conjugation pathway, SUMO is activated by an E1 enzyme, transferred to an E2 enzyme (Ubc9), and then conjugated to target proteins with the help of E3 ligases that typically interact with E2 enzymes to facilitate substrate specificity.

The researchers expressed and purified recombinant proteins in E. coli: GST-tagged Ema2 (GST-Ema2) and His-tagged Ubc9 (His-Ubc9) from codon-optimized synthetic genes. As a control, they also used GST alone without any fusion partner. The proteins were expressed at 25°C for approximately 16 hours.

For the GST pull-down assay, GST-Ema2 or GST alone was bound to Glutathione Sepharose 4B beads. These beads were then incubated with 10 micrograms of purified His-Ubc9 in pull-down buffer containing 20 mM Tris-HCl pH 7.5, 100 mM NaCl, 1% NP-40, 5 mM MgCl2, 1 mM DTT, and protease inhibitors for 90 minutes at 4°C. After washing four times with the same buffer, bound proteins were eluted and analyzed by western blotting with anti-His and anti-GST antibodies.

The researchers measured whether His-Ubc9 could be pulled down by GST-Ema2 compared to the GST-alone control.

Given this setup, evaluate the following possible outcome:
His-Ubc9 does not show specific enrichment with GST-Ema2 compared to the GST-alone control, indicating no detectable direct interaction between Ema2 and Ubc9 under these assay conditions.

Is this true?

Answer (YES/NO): NO